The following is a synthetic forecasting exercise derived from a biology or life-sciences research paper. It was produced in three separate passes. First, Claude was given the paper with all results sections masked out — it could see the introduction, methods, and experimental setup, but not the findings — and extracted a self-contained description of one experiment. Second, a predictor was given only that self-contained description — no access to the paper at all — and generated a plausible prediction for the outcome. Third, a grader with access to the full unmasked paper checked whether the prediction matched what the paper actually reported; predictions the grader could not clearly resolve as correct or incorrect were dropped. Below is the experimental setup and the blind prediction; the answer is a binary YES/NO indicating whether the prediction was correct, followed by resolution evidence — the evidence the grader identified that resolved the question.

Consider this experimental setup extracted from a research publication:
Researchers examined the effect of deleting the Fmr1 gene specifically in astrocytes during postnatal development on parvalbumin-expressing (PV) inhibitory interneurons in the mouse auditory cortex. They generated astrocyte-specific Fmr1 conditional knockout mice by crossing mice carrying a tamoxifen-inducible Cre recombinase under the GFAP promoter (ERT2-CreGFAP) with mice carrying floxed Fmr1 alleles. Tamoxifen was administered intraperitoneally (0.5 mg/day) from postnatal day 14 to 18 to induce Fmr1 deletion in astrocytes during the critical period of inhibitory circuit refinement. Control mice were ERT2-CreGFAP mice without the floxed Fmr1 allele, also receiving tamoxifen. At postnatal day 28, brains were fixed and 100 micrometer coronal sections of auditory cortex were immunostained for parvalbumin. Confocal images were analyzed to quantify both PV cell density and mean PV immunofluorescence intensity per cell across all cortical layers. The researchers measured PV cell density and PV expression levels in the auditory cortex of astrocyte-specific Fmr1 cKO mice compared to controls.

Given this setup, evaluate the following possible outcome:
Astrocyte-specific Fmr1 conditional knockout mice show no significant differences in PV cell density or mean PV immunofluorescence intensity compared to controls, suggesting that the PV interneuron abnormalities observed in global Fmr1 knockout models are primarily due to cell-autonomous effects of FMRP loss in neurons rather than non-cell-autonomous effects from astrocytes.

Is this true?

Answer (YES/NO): NO